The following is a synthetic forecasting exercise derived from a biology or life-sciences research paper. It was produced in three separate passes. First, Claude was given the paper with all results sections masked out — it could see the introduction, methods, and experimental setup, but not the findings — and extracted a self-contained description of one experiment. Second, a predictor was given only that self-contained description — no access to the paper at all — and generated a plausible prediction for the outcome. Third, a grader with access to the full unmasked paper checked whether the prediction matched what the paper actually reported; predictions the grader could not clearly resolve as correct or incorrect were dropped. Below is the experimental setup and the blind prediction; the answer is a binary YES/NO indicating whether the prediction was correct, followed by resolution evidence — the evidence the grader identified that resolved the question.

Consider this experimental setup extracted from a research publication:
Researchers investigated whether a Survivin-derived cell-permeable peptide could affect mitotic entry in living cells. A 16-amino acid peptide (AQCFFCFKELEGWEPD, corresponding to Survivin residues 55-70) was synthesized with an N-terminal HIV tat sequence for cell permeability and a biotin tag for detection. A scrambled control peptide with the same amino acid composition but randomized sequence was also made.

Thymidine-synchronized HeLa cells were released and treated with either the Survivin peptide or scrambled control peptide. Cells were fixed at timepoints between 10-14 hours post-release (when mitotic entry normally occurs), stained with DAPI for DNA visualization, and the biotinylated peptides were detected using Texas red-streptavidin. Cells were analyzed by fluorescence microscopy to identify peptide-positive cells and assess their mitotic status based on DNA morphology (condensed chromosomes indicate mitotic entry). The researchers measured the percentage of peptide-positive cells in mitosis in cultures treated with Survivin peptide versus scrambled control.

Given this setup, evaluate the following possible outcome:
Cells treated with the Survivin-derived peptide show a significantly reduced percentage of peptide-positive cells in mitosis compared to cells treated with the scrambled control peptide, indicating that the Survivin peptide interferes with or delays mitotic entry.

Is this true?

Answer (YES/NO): NO